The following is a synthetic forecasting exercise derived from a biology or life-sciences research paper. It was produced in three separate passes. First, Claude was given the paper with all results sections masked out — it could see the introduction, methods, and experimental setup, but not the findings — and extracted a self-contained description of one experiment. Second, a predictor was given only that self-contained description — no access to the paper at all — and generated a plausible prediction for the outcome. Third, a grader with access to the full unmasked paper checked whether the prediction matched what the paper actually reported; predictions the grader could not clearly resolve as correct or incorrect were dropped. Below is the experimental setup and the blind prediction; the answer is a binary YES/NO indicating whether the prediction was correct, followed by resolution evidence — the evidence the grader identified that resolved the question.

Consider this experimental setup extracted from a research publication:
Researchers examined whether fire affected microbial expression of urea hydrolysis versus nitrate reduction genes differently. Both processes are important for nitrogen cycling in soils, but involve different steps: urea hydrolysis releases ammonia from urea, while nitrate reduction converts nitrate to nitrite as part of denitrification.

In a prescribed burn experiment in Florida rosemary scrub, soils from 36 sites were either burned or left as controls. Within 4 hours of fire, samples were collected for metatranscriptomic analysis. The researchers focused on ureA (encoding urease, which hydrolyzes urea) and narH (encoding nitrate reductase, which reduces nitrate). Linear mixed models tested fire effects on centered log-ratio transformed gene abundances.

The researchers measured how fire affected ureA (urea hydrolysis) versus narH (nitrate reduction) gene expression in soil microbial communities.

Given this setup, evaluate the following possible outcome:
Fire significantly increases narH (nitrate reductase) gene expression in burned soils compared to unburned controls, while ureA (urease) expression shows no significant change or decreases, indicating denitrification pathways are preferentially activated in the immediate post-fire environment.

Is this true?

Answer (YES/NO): NO